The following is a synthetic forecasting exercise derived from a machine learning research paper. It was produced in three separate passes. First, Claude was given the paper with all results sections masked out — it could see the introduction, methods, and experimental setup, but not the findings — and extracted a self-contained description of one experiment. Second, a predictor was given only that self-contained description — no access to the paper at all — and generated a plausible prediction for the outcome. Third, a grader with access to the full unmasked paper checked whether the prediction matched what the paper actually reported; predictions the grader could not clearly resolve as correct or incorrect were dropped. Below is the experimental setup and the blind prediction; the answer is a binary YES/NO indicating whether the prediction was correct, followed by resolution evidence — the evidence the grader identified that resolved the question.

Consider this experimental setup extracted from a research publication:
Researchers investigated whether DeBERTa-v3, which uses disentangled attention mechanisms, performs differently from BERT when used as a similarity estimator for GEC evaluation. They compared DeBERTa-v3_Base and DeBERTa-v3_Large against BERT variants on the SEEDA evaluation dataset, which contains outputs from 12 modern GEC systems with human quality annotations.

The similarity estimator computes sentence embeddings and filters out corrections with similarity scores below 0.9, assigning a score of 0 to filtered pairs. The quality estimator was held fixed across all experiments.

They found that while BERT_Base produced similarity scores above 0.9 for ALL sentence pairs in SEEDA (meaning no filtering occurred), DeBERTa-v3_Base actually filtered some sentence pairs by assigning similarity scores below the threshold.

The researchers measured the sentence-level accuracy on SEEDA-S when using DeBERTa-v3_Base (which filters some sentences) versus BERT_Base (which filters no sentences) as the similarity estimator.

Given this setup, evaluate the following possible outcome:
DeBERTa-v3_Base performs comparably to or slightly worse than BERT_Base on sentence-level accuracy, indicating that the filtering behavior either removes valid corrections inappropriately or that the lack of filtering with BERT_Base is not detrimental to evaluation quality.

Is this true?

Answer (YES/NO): YES